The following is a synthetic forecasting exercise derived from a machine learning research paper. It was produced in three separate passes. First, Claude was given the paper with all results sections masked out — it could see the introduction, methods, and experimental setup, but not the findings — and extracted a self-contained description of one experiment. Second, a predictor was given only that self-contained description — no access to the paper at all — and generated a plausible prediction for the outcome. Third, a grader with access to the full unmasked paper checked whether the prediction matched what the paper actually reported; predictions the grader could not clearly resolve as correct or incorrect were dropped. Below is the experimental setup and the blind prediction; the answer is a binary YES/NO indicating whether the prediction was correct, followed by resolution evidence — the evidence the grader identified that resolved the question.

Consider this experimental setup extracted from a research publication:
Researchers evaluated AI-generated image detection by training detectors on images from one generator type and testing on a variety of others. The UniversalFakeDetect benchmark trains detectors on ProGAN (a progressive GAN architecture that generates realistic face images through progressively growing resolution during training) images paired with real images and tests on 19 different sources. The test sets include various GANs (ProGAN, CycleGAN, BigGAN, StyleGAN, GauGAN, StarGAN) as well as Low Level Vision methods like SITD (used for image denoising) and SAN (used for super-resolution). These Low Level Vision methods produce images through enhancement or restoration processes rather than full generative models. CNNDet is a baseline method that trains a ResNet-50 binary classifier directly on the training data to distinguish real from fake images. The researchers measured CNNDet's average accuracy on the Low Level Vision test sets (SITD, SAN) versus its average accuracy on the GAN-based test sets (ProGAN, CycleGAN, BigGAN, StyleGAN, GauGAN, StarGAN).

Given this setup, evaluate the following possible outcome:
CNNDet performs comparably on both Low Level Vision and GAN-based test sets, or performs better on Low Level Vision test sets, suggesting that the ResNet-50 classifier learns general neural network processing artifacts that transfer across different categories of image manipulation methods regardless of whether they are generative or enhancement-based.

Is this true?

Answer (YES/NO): NO